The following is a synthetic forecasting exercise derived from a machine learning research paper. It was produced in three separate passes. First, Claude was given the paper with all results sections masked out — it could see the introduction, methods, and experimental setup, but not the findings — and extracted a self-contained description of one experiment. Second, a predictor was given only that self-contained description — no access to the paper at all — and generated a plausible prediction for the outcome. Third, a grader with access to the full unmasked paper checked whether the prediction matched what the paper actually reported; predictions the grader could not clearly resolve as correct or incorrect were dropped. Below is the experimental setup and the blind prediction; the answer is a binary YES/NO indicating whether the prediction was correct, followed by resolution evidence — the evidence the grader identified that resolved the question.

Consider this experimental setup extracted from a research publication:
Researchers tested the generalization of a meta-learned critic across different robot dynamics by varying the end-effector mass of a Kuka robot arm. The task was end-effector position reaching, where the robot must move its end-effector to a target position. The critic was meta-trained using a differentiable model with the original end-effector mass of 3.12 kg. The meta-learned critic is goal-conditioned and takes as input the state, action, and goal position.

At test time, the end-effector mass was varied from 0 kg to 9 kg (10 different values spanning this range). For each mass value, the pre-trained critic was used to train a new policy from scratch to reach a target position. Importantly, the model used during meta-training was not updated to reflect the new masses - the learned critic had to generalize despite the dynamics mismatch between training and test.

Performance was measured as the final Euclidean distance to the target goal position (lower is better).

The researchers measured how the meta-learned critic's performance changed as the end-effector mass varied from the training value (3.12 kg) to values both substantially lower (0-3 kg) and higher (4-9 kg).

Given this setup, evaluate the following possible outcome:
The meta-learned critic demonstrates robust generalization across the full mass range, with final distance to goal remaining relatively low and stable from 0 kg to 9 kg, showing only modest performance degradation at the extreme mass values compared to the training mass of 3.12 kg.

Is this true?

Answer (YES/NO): YES